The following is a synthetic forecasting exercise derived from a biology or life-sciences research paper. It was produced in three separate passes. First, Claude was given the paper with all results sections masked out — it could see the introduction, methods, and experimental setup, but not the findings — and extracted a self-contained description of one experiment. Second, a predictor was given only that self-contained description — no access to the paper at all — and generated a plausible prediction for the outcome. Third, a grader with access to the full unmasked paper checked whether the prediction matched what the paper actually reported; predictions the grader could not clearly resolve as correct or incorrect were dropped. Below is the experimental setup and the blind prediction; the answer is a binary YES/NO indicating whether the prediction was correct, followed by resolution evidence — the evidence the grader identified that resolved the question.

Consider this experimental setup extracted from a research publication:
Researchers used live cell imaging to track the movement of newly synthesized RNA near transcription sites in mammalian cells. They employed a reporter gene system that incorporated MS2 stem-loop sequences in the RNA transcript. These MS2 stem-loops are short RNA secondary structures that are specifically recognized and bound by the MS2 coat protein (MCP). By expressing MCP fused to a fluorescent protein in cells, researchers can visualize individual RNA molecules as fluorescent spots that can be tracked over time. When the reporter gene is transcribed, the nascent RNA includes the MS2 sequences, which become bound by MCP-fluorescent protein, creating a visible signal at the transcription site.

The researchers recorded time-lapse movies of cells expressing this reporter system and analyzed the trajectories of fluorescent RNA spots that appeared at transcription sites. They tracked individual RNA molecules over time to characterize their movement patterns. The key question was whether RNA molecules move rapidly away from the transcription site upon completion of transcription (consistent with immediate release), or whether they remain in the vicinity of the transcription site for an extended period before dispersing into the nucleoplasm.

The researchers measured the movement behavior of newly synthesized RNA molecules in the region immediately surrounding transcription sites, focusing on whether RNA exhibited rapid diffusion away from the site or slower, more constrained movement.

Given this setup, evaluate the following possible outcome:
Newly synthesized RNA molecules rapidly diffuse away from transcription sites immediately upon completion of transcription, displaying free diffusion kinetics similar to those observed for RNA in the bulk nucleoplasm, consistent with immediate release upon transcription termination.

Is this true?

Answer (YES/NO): NO